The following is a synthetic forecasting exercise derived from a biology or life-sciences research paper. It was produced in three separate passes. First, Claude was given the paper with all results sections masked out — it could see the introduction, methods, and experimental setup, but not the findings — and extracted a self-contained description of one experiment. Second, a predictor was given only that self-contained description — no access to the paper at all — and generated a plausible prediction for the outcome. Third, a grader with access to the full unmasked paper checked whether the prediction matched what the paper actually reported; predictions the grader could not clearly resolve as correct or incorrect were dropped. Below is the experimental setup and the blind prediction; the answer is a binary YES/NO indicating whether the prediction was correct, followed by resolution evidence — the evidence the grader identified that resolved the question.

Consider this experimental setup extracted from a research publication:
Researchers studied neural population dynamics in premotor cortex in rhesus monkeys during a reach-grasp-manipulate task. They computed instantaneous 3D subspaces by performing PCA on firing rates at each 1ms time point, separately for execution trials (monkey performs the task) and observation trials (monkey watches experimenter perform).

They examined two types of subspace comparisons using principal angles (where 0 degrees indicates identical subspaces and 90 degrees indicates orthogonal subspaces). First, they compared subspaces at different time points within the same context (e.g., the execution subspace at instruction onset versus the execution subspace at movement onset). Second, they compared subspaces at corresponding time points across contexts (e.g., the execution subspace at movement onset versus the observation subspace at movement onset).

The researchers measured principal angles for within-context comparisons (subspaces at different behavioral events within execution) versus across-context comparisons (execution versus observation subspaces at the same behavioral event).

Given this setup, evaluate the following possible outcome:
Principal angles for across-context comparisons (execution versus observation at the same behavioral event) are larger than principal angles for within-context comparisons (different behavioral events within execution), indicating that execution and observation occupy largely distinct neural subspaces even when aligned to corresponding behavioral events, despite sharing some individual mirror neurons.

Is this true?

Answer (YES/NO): YES